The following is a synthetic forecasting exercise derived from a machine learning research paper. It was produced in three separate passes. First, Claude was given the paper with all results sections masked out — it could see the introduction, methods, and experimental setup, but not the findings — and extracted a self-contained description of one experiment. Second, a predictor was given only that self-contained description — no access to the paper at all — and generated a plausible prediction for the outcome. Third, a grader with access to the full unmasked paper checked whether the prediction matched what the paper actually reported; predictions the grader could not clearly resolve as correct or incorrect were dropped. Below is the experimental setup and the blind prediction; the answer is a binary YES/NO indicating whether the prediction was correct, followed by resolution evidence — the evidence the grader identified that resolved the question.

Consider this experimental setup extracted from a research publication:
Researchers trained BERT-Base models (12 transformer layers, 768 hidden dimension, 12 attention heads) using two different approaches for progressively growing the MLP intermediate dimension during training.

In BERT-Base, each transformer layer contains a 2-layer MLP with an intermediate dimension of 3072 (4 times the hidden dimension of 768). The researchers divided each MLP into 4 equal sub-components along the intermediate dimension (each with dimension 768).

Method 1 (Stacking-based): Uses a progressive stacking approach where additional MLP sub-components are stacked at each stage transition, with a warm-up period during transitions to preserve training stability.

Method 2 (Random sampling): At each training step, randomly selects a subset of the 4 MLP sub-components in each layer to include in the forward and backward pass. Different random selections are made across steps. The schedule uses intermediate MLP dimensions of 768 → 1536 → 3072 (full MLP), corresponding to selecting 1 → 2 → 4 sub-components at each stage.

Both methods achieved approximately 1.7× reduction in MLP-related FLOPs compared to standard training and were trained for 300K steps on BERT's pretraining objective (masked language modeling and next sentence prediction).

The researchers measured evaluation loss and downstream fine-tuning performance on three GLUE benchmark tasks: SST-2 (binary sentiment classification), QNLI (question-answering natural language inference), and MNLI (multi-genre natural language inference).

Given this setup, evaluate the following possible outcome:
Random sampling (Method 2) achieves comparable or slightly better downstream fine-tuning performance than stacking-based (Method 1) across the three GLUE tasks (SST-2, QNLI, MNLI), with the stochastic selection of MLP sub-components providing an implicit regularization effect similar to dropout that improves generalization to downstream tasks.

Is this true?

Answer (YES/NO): NO